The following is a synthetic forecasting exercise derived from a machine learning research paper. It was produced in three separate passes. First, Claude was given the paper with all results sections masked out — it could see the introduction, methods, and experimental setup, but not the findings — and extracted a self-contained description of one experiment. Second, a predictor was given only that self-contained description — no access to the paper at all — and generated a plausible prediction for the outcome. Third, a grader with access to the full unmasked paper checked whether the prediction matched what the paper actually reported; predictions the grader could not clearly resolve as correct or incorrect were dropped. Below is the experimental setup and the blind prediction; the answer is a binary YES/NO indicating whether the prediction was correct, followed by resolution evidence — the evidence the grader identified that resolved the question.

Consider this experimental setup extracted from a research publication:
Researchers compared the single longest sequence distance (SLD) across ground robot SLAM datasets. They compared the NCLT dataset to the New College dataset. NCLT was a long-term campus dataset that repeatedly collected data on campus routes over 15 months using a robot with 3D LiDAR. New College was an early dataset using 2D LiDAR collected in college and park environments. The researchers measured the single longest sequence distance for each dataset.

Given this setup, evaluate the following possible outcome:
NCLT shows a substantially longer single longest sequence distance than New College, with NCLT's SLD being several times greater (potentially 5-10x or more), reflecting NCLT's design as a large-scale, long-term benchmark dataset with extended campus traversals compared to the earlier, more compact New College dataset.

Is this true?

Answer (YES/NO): YES